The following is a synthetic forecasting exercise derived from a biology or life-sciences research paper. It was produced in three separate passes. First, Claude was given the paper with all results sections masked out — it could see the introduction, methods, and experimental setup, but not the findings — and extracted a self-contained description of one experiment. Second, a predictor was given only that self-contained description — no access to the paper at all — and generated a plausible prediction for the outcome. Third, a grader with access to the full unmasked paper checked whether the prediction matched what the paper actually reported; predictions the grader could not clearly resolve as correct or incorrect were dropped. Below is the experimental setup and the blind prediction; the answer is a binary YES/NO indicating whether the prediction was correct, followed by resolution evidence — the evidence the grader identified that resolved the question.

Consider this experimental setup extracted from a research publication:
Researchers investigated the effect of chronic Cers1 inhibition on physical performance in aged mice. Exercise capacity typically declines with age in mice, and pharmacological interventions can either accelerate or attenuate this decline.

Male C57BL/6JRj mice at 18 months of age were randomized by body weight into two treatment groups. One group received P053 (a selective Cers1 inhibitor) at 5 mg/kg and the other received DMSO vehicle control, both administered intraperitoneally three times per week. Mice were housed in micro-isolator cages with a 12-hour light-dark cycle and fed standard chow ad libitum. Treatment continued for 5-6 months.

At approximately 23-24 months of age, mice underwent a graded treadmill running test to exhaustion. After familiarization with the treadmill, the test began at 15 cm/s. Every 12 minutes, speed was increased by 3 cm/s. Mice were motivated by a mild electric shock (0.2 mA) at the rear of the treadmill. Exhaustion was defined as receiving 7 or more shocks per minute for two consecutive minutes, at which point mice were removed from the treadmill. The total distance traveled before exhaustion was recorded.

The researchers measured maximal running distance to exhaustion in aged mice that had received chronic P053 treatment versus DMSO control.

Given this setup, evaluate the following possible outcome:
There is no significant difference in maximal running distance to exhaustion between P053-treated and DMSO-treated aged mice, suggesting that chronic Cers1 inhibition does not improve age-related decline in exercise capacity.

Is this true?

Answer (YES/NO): NO